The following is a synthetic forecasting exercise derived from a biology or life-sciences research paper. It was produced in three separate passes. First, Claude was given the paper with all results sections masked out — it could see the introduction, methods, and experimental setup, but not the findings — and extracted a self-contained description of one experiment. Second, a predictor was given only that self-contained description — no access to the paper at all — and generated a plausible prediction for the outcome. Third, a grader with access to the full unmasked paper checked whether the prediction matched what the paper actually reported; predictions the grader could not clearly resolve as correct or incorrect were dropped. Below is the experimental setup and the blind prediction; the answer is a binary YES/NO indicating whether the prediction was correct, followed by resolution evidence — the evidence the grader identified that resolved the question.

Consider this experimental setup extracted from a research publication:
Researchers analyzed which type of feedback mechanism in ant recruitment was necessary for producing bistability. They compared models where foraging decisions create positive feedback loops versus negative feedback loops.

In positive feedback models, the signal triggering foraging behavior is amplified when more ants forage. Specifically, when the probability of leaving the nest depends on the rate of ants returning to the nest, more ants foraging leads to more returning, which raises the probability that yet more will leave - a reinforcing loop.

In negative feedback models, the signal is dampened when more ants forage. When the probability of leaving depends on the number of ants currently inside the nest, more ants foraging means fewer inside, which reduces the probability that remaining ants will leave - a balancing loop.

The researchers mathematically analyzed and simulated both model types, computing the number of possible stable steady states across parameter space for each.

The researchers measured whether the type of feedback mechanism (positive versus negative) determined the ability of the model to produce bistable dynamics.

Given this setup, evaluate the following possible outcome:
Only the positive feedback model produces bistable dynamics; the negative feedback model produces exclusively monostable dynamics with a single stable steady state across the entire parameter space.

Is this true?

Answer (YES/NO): YES